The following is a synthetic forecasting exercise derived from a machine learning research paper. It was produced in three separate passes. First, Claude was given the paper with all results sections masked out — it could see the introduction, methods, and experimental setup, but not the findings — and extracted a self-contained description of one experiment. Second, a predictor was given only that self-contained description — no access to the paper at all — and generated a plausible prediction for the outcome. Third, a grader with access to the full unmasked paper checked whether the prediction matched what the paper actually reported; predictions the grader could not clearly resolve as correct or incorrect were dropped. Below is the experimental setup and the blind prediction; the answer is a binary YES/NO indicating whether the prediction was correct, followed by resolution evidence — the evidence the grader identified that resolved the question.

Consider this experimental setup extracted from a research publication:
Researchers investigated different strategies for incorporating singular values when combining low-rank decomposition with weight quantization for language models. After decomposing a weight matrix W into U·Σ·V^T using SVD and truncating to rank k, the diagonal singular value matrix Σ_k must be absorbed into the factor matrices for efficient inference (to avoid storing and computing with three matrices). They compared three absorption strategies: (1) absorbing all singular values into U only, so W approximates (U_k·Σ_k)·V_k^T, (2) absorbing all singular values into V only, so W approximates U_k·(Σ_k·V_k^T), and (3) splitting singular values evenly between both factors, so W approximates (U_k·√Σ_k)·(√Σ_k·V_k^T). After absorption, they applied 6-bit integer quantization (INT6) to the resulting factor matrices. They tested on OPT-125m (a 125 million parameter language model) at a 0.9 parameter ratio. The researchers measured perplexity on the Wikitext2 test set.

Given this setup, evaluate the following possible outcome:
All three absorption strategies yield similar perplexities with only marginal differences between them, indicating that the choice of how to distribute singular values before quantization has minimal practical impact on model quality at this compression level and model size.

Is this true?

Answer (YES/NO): NO